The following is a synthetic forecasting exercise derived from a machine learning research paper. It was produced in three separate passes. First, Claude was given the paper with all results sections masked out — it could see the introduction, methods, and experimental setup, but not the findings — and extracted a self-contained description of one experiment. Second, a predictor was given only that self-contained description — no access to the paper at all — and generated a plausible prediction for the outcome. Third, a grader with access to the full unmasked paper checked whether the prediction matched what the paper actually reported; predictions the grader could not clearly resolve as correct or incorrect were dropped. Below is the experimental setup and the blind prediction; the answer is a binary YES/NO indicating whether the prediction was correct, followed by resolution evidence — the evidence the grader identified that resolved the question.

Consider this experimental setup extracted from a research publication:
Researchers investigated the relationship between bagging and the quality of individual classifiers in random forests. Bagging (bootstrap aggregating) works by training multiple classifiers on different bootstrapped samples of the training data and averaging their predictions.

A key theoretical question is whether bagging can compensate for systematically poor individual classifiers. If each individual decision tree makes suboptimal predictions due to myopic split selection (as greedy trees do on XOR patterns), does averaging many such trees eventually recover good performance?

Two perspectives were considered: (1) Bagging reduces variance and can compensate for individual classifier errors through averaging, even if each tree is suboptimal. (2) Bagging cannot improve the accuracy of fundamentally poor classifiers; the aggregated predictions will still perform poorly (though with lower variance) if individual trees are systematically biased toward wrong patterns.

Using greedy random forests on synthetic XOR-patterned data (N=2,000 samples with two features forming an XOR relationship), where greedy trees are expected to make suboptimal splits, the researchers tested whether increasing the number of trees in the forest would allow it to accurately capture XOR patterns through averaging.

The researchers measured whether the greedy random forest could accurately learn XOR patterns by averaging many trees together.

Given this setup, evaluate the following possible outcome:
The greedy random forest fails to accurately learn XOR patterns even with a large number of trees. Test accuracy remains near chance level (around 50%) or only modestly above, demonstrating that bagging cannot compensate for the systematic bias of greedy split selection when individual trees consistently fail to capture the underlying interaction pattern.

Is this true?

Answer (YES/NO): NO